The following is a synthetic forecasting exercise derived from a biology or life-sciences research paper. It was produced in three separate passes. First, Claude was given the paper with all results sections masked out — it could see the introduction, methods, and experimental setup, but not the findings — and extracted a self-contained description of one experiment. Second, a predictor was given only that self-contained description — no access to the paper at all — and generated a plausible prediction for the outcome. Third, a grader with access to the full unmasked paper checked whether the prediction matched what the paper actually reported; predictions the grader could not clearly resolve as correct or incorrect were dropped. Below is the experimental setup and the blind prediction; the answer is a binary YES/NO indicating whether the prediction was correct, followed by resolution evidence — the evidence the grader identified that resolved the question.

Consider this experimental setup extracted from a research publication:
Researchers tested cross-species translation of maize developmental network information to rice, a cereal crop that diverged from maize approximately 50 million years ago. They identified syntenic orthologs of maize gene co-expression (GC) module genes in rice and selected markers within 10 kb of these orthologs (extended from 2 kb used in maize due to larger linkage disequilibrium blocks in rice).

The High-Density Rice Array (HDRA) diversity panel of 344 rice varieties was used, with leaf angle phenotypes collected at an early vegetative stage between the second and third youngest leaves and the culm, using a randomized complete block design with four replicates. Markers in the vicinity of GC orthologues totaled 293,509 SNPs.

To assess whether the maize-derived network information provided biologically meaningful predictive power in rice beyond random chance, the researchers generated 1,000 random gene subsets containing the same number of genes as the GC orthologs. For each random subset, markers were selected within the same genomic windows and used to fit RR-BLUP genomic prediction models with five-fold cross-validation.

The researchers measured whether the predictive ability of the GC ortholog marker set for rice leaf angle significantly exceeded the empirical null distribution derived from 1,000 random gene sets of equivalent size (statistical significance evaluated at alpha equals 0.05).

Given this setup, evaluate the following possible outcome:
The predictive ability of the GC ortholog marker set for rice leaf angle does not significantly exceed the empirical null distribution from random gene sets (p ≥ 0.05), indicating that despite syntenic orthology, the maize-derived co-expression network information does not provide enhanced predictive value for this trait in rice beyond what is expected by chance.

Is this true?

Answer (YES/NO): YES